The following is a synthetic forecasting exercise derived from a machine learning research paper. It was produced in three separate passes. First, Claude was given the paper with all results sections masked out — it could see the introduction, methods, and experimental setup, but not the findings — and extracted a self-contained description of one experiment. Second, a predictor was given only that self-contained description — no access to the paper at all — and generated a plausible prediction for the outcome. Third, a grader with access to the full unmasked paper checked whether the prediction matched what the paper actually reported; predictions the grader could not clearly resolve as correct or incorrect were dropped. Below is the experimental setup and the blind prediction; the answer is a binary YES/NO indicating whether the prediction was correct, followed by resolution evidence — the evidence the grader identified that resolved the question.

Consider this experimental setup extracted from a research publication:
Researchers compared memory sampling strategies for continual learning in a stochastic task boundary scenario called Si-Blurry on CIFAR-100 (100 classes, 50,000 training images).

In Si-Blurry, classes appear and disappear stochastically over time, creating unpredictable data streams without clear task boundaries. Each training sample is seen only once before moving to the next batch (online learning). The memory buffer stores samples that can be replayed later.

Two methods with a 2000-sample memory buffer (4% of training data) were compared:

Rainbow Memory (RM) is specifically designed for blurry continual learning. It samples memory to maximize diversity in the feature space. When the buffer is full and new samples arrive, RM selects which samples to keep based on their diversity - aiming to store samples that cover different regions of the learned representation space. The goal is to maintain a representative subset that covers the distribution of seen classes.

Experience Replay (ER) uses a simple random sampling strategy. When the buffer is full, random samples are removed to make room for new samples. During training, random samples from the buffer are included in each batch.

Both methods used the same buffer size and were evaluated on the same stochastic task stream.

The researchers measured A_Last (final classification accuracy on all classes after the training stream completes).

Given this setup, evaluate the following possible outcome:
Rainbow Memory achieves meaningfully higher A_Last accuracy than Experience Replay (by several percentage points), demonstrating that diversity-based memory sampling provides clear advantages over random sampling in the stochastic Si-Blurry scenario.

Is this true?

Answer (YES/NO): NO